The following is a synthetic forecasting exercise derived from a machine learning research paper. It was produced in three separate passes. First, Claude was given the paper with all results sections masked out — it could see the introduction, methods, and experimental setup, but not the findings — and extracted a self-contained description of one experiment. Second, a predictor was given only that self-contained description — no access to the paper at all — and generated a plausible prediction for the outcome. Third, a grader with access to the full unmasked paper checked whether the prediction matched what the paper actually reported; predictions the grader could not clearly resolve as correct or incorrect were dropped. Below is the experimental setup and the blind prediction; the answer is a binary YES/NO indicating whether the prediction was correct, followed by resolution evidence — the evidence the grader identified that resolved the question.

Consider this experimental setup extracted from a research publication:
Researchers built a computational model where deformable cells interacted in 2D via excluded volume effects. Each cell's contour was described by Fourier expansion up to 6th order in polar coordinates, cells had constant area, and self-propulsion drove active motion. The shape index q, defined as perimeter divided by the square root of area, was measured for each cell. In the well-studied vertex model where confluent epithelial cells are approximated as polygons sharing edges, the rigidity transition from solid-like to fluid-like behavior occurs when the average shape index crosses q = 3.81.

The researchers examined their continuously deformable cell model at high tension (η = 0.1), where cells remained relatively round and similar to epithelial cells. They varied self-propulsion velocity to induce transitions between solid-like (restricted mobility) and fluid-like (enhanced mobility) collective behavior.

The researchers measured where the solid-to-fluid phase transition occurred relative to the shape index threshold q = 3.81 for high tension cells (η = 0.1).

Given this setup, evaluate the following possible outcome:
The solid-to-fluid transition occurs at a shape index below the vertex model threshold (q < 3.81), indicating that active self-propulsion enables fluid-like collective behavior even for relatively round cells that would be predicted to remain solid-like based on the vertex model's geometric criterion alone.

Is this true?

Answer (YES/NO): YES